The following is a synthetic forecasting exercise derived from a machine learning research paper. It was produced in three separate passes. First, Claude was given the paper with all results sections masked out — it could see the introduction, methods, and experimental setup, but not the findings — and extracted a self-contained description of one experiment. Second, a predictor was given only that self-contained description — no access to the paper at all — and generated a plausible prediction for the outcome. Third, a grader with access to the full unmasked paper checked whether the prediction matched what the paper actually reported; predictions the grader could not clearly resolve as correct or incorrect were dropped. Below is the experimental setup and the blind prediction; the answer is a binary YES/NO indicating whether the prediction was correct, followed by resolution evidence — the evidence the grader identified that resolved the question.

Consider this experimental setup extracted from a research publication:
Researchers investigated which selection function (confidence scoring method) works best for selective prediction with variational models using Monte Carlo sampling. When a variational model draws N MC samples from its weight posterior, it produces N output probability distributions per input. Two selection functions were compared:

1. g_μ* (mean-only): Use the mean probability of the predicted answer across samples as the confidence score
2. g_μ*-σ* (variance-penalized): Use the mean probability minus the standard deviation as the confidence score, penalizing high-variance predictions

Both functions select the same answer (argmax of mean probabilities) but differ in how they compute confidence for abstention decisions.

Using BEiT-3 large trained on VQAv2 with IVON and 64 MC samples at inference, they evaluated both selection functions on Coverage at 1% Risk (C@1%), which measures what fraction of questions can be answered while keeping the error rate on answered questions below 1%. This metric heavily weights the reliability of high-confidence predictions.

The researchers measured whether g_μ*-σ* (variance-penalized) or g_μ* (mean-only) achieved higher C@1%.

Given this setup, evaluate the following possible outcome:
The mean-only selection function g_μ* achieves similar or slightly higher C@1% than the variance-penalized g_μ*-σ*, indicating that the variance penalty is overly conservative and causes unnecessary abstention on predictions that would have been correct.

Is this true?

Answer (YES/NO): NO